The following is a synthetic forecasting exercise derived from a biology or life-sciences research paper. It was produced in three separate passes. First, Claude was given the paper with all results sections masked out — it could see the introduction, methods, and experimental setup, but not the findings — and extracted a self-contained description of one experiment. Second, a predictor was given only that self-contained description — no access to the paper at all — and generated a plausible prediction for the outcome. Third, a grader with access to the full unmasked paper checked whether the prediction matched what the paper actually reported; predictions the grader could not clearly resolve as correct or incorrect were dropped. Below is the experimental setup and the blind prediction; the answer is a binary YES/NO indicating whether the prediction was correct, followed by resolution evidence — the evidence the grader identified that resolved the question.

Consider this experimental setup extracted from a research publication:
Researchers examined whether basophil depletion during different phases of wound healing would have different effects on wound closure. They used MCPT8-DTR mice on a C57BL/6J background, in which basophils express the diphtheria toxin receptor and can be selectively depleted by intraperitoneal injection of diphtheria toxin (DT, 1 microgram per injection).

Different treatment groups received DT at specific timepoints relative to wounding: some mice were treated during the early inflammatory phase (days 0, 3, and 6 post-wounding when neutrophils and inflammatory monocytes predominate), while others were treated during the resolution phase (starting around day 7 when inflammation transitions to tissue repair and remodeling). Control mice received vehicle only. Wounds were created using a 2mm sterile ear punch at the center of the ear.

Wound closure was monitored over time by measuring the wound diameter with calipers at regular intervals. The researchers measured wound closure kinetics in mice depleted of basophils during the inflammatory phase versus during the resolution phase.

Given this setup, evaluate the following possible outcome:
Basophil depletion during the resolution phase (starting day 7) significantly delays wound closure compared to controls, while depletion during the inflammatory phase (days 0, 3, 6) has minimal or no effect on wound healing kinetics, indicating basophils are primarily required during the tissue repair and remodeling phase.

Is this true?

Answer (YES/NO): NO